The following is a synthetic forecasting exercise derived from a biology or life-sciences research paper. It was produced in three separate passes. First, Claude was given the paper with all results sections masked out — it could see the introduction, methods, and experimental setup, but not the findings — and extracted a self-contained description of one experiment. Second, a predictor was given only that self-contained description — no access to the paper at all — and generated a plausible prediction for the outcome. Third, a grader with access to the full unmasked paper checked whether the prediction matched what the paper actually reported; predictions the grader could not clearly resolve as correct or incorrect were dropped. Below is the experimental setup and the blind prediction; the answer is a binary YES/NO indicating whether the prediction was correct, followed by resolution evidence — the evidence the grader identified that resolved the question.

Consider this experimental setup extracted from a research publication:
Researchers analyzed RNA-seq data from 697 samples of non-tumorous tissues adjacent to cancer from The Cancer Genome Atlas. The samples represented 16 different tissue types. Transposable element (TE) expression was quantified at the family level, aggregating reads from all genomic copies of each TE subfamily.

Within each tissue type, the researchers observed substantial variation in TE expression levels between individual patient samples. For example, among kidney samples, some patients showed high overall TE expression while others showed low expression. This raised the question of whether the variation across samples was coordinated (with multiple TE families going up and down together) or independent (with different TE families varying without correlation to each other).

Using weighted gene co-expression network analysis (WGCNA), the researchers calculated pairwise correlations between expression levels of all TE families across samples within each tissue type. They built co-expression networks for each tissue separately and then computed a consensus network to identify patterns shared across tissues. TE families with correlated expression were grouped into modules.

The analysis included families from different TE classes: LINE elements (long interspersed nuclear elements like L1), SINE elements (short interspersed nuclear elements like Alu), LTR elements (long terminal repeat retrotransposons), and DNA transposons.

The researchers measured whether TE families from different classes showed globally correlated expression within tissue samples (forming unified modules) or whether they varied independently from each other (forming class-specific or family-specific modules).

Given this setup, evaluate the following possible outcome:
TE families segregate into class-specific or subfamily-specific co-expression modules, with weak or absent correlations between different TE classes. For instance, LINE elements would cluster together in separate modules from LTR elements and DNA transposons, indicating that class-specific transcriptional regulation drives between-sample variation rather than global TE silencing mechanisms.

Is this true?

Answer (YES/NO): NO